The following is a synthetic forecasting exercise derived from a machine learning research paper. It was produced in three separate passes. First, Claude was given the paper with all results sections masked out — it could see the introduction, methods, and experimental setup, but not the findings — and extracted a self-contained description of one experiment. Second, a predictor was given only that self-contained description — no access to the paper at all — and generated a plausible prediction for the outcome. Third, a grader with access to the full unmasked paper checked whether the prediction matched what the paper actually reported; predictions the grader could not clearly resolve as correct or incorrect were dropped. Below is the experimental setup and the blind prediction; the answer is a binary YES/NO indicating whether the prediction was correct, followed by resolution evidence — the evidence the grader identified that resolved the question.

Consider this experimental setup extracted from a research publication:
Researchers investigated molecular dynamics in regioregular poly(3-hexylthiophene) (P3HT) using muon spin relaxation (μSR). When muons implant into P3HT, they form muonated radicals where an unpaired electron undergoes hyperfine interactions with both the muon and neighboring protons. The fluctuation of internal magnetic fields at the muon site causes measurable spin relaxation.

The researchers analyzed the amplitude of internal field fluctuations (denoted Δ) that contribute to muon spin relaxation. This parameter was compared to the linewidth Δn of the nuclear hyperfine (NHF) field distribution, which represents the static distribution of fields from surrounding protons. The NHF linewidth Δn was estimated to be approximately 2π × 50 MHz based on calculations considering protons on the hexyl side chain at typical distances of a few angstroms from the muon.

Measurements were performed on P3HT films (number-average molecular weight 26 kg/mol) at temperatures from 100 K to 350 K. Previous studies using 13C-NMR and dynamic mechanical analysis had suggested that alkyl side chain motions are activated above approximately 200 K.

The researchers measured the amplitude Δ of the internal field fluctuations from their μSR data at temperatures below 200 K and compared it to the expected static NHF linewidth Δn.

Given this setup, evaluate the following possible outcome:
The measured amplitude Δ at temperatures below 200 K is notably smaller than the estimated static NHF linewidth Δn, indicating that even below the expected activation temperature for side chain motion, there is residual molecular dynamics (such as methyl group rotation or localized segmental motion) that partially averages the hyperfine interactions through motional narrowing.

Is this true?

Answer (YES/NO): NO